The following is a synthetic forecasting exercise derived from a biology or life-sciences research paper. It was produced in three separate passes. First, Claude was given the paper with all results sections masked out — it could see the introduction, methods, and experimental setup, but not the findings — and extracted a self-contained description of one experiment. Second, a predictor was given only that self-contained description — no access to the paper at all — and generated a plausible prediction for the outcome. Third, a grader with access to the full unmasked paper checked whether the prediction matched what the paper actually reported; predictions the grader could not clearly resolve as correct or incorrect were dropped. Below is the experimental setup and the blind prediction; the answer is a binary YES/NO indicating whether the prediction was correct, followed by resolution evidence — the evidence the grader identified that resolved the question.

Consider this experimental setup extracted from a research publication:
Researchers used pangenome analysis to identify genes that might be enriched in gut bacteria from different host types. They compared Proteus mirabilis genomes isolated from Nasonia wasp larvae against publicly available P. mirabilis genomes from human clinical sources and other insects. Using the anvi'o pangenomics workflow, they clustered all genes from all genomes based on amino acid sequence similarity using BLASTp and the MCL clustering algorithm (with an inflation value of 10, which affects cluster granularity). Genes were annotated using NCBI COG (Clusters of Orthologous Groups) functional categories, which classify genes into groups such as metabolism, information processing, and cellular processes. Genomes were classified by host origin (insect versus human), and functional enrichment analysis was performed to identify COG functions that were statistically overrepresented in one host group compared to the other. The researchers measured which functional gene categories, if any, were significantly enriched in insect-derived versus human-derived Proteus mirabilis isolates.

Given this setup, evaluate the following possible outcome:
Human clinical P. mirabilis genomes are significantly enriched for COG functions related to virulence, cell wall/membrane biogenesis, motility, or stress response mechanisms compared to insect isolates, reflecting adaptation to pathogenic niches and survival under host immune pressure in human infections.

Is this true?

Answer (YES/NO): NO